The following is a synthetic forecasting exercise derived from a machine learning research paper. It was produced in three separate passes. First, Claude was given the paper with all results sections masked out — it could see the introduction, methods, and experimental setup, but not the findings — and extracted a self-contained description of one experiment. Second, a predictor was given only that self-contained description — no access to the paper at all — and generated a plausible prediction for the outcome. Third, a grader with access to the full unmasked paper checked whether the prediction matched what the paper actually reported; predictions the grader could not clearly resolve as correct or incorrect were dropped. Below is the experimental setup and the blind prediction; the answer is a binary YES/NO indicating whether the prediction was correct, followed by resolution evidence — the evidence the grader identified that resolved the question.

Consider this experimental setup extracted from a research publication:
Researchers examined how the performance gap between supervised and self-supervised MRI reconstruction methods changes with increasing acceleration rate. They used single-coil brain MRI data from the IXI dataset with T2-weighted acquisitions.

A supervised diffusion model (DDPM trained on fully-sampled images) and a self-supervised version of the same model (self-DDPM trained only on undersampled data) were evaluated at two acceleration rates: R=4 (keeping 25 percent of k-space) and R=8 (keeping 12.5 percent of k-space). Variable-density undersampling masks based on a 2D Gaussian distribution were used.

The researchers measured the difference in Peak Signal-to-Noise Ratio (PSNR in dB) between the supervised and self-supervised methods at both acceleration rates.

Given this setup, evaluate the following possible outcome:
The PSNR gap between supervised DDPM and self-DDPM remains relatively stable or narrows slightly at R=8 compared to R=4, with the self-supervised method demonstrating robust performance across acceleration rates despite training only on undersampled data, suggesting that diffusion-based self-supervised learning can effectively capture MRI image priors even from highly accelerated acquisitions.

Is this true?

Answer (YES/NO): NO